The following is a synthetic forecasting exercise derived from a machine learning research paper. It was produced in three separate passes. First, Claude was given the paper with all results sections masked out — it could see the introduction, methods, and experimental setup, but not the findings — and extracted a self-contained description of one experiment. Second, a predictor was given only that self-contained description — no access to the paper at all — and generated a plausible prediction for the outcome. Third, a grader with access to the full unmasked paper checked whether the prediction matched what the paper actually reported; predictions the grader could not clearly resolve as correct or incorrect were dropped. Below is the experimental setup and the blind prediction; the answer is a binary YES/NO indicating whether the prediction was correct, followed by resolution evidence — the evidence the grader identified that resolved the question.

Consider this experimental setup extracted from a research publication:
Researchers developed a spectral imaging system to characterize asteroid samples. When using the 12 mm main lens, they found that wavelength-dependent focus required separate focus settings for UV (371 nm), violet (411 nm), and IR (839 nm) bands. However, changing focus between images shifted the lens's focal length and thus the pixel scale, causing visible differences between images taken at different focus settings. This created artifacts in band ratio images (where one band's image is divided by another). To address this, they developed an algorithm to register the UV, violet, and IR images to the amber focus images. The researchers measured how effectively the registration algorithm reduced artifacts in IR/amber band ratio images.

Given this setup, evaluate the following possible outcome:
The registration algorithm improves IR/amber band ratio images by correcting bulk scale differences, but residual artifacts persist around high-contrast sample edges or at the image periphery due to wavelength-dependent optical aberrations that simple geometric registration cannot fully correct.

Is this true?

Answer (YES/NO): NO